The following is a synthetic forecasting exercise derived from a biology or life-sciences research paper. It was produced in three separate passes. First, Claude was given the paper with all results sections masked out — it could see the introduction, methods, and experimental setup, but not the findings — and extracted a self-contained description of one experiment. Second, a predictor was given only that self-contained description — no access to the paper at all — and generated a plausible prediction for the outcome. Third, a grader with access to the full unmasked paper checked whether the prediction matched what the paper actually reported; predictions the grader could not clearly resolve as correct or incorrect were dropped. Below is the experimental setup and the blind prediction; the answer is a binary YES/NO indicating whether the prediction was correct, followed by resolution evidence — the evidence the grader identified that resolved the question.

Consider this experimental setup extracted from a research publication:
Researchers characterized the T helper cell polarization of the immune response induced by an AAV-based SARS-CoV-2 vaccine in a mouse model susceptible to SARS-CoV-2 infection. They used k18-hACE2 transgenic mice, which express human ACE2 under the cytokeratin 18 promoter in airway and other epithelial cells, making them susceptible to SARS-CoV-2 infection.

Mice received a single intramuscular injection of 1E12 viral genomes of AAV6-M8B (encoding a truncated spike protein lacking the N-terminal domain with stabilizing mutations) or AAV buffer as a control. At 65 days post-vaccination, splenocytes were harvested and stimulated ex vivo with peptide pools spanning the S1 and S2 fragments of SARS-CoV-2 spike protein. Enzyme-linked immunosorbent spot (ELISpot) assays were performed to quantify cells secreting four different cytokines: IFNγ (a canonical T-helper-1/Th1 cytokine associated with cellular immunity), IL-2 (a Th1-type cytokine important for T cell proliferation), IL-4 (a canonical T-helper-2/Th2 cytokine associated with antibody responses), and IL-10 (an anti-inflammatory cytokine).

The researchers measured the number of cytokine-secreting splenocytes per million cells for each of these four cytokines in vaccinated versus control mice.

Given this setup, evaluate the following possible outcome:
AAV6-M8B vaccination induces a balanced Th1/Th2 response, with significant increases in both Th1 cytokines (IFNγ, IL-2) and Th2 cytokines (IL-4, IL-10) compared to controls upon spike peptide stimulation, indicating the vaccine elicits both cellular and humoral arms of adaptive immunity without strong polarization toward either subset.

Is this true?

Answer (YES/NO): NO